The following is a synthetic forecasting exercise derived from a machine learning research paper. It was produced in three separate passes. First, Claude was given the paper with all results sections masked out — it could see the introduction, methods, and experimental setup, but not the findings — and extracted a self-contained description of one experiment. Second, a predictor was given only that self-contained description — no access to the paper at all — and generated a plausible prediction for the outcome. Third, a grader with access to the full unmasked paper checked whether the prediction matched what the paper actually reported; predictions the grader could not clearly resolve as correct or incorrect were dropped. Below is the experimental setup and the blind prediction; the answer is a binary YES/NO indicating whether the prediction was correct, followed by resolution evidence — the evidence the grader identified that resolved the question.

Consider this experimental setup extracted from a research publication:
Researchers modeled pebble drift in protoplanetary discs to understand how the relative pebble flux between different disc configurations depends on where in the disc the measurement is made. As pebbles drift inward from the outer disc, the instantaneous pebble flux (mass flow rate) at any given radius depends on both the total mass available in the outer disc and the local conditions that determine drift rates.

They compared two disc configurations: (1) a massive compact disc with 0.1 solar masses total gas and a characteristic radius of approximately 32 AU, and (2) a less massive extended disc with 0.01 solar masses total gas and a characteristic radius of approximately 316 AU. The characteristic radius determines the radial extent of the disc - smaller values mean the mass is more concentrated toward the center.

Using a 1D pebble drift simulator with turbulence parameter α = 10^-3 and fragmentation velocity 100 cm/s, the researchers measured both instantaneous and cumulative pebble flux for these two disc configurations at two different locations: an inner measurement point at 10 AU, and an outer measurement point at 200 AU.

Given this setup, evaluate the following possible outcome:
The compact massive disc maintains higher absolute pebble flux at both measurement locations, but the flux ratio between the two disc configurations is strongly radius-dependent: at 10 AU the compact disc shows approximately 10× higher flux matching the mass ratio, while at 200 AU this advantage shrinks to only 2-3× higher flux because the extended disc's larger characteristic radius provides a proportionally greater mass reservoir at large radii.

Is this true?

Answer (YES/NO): NO